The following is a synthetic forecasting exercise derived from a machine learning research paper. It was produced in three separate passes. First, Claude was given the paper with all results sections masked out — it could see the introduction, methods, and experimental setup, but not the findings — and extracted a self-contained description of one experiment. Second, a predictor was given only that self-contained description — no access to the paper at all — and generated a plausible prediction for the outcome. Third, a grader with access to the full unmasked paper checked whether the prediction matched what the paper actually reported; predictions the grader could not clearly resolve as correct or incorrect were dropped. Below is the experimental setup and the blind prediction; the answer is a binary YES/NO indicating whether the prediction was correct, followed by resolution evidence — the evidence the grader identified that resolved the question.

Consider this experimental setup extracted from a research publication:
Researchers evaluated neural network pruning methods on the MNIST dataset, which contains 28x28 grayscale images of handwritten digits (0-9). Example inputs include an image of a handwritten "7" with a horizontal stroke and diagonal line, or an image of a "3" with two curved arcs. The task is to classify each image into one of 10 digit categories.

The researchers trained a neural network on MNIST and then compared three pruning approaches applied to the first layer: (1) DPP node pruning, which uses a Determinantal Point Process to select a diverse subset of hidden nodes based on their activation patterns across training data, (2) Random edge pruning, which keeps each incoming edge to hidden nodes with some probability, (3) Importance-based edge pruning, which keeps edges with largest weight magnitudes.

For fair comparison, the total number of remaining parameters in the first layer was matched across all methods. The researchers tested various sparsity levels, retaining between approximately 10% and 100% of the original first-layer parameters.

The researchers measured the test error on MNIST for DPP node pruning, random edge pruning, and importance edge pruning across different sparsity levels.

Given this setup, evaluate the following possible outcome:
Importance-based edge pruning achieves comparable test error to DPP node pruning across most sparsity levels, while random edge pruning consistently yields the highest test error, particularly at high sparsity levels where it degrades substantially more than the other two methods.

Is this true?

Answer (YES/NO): NO